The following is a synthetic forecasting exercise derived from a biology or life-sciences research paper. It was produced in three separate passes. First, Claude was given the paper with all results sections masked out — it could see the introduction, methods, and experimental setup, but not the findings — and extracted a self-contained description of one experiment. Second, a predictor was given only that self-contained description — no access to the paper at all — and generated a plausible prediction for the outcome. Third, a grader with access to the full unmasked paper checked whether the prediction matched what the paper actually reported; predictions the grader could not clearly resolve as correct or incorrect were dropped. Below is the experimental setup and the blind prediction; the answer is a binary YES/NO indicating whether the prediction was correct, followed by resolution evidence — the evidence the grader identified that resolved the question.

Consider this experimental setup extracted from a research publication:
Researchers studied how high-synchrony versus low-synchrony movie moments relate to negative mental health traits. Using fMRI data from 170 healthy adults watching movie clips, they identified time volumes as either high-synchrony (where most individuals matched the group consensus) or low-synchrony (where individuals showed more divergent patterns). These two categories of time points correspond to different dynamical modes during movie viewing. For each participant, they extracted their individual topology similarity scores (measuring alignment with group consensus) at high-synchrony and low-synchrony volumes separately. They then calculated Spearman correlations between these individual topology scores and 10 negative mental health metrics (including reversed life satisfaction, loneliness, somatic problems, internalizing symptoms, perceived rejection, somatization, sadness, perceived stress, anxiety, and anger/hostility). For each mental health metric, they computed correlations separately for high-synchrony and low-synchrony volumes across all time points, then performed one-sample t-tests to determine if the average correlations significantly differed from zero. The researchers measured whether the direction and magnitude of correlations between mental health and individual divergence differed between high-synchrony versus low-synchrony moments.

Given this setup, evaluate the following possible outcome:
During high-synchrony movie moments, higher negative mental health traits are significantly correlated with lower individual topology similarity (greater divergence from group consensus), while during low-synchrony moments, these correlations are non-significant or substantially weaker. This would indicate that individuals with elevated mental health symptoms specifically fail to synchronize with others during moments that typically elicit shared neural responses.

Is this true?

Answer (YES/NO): NO